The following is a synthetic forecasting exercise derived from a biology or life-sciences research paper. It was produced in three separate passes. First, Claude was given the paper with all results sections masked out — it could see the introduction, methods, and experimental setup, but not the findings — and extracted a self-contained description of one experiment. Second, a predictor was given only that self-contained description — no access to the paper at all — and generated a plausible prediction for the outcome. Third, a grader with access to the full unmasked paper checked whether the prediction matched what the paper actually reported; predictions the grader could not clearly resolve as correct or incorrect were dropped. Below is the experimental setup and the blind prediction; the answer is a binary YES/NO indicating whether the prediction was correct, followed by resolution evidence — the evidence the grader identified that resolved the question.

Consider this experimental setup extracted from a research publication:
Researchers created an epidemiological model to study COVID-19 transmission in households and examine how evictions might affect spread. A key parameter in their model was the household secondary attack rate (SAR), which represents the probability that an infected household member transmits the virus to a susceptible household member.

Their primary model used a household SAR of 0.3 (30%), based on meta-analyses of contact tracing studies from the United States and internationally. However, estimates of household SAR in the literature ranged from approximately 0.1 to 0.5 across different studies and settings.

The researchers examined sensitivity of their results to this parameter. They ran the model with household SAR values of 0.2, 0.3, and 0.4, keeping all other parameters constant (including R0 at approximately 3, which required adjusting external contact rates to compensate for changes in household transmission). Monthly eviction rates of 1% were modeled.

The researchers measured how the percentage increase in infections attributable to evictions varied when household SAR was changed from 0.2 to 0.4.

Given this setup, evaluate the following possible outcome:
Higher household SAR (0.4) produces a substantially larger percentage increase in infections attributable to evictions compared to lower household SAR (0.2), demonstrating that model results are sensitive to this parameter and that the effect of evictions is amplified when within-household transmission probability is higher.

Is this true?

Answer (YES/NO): NO